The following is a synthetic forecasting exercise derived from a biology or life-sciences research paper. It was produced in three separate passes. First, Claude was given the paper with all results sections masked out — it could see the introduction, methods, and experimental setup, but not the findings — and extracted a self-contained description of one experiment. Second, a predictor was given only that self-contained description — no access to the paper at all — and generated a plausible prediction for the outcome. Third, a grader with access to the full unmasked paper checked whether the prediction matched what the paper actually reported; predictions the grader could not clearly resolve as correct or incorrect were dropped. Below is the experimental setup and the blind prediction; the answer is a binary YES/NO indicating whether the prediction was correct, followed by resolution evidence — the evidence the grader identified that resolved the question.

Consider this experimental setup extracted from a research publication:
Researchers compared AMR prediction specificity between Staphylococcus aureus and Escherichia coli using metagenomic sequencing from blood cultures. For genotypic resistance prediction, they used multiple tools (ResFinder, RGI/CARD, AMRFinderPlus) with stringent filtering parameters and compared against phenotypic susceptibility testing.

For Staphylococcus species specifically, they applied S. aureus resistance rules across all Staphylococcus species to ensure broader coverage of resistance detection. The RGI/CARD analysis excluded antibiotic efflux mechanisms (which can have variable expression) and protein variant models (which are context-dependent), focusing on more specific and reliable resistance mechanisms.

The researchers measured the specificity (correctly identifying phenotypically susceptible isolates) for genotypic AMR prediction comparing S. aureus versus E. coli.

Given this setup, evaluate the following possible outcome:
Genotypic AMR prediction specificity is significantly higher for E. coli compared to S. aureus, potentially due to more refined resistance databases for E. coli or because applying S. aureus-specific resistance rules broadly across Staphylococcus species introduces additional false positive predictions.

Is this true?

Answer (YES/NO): NO